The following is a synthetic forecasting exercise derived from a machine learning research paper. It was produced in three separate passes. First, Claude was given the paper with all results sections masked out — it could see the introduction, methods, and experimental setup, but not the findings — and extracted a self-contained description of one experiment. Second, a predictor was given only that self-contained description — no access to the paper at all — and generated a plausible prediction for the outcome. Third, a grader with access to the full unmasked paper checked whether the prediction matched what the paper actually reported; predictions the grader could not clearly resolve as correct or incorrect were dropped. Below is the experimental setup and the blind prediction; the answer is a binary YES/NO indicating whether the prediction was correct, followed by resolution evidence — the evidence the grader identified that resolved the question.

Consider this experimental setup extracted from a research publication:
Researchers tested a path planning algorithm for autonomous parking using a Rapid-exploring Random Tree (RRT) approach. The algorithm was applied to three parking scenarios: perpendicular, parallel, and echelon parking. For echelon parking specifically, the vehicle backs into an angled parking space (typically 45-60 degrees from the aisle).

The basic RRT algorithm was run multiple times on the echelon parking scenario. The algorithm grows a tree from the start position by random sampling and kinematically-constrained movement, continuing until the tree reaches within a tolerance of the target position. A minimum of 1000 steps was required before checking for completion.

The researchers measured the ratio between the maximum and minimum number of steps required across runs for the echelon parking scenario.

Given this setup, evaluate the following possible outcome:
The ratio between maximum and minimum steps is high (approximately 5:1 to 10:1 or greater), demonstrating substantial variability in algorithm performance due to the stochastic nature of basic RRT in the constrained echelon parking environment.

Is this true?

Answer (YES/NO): NO